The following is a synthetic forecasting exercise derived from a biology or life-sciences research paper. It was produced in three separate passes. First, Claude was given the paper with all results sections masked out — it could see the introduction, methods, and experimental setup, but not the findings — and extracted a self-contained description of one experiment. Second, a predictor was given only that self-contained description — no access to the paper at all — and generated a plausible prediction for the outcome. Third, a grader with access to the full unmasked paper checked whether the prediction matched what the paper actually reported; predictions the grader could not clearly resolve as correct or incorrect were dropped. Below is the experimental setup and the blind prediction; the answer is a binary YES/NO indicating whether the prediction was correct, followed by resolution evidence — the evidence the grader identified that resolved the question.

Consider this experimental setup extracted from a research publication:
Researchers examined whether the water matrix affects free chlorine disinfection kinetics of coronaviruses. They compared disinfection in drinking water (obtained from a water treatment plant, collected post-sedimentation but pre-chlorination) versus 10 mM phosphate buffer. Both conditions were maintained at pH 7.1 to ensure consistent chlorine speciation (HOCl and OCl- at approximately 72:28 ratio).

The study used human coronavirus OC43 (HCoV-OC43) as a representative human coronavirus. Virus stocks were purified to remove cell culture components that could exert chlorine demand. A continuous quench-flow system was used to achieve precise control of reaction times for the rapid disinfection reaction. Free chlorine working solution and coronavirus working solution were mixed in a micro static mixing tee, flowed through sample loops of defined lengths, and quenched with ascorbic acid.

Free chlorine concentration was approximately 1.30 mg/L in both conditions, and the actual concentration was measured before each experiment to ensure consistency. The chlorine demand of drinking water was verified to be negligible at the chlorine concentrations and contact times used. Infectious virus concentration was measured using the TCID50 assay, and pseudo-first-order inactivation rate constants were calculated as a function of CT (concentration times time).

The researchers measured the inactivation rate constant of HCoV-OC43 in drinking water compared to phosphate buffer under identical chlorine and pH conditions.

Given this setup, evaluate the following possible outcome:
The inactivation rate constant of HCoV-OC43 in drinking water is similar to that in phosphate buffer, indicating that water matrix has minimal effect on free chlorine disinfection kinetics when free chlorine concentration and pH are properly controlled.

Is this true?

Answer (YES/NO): YES